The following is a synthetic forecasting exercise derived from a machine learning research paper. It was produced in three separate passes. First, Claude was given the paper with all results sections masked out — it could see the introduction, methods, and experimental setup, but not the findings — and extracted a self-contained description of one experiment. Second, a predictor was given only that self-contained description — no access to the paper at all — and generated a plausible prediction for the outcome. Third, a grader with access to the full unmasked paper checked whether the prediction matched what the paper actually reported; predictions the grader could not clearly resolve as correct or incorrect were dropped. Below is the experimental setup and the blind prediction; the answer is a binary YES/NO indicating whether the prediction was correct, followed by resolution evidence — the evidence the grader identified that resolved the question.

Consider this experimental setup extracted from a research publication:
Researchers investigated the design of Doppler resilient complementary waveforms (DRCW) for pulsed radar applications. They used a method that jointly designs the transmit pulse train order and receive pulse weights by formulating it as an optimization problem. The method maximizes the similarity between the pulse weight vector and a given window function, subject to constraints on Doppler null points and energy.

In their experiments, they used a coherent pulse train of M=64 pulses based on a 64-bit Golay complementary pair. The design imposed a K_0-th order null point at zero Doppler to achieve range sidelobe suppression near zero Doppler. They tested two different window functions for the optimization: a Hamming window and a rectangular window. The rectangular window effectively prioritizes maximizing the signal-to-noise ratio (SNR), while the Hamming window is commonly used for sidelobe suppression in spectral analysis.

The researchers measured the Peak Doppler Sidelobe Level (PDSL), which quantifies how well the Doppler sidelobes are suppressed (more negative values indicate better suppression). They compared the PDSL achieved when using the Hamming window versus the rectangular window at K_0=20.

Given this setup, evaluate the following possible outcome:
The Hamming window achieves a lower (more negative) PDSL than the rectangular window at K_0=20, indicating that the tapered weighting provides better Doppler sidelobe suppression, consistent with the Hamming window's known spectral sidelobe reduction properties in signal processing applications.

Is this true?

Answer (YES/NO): YES